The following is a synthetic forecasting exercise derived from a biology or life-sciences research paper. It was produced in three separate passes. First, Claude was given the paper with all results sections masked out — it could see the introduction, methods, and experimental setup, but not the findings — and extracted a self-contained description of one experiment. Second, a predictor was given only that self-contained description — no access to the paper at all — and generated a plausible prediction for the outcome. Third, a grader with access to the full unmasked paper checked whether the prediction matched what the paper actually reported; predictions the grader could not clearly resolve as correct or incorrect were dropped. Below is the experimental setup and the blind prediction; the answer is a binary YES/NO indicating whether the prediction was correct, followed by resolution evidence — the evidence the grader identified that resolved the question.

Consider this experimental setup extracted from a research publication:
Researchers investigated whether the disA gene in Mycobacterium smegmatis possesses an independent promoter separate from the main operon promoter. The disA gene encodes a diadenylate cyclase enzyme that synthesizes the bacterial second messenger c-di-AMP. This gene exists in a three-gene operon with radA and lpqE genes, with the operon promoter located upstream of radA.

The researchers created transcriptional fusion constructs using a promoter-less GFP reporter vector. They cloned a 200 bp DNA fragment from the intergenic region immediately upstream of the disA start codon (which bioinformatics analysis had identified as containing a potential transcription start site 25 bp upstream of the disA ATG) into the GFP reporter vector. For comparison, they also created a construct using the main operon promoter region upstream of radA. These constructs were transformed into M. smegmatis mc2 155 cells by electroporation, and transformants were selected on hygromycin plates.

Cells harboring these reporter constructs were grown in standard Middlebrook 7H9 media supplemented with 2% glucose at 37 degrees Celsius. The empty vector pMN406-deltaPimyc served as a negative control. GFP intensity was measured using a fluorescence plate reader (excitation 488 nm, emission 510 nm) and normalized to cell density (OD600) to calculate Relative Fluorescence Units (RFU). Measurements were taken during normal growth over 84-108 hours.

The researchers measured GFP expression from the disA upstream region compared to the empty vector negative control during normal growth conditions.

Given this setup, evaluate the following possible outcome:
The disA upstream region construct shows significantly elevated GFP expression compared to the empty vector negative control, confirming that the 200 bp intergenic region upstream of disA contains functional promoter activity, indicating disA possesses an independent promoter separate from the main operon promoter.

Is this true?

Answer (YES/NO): YES